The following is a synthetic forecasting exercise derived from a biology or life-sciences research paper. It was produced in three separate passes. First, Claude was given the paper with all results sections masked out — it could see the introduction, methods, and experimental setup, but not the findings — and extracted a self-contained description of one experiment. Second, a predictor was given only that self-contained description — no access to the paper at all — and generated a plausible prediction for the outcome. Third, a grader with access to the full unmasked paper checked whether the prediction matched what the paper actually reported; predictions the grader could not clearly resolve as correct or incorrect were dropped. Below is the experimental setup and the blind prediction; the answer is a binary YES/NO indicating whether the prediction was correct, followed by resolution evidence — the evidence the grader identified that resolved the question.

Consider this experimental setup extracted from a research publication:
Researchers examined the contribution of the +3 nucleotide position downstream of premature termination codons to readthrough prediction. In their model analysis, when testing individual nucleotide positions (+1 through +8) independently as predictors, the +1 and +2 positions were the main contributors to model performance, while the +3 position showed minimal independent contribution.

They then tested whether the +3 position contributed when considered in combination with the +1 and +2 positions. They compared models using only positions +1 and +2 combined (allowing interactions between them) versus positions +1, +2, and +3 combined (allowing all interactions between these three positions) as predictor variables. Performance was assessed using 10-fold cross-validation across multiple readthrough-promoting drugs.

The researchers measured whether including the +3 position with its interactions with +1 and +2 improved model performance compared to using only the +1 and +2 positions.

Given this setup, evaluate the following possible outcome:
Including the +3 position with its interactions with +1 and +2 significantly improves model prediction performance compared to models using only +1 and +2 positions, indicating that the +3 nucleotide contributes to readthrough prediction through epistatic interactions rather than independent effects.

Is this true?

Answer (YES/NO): NO